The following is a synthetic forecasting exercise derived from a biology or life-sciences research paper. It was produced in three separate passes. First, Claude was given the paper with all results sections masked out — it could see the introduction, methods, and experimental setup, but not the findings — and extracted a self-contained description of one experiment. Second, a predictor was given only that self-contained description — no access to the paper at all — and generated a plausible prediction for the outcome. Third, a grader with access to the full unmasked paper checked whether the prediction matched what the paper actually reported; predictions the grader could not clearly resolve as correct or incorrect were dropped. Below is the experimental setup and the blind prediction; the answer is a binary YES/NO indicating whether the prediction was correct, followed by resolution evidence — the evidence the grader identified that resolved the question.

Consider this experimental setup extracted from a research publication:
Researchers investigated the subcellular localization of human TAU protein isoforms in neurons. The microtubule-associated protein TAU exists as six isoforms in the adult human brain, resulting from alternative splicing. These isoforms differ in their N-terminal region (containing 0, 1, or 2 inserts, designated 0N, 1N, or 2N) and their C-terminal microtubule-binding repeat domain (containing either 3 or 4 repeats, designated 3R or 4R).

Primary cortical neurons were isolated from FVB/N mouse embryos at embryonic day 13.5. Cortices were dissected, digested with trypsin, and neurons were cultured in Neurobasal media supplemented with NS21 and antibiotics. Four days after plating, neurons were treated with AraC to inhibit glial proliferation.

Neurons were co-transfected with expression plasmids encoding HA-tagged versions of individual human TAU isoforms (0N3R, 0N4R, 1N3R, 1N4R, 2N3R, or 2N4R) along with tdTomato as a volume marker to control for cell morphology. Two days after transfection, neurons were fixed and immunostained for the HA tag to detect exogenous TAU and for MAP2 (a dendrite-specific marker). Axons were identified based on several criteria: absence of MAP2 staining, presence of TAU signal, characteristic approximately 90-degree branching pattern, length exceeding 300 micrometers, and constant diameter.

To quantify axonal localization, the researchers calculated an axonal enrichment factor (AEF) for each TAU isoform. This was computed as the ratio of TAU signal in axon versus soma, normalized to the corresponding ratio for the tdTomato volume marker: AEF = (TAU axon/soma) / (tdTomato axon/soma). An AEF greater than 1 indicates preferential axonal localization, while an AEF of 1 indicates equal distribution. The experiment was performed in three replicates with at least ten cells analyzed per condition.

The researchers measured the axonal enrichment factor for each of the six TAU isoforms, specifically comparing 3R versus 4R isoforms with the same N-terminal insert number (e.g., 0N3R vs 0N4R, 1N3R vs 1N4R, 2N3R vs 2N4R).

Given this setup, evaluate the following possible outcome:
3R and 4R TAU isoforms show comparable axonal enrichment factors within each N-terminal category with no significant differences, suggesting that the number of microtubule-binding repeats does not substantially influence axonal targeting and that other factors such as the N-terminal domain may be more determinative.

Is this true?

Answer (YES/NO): YES